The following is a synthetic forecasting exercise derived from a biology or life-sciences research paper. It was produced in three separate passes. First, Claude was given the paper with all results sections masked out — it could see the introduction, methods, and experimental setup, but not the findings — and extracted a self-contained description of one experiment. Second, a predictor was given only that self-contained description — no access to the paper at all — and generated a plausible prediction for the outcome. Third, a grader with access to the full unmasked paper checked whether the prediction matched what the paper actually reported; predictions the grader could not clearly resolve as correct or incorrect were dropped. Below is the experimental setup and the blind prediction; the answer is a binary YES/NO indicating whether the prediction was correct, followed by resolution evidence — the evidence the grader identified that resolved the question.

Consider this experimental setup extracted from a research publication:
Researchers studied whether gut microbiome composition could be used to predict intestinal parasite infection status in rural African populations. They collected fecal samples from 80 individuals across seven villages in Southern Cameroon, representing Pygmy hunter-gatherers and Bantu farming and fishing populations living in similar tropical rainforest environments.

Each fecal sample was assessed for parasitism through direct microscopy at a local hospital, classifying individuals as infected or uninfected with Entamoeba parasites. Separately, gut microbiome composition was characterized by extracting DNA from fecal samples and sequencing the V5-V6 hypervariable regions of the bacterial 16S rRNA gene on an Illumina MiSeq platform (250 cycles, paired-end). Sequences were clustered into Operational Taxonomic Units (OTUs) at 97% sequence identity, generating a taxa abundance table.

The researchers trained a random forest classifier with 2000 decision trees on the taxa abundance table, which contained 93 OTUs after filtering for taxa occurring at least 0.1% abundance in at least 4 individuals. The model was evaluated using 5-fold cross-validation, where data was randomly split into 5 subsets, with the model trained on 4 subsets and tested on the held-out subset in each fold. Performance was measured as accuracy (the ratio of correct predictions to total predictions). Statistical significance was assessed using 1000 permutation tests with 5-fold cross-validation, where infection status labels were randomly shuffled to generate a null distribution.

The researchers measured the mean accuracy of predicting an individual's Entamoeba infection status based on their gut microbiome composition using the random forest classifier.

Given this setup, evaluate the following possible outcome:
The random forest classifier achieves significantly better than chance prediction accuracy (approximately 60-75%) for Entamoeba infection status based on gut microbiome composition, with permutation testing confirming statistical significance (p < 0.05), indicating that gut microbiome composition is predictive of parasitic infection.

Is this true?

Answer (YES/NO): NO